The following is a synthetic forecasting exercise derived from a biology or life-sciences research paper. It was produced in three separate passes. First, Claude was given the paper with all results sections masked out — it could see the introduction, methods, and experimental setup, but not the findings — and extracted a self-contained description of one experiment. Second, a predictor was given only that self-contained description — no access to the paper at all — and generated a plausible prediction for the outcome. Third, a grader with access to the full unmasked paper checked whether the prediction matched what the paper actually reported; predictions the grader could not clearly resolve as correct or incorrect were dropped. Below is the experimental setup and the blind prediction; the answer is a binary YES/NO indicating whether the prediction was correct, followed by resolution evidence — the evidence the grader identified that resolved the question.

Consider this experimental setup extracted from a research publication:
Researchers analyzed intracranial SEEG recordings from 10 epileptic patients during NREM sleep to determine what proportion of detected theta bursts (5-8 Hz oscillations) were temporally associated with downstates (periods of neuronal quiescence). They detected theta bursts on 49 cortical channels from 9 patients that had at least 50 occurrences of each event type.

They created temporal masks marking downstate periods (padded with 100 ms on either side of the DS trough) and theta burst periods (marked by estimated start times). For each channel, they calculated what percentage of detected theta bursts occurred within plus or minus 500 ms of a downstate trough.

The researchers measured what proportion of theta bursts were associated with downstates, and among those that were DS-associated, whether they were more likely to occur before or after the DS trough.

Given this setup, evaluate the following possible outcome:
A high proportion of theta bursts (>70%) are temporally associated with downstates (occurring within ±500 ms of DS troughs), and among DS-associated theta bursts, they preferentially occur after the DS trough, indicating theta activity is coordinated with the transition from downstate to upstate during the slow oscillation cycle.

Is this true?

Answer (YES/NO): NO